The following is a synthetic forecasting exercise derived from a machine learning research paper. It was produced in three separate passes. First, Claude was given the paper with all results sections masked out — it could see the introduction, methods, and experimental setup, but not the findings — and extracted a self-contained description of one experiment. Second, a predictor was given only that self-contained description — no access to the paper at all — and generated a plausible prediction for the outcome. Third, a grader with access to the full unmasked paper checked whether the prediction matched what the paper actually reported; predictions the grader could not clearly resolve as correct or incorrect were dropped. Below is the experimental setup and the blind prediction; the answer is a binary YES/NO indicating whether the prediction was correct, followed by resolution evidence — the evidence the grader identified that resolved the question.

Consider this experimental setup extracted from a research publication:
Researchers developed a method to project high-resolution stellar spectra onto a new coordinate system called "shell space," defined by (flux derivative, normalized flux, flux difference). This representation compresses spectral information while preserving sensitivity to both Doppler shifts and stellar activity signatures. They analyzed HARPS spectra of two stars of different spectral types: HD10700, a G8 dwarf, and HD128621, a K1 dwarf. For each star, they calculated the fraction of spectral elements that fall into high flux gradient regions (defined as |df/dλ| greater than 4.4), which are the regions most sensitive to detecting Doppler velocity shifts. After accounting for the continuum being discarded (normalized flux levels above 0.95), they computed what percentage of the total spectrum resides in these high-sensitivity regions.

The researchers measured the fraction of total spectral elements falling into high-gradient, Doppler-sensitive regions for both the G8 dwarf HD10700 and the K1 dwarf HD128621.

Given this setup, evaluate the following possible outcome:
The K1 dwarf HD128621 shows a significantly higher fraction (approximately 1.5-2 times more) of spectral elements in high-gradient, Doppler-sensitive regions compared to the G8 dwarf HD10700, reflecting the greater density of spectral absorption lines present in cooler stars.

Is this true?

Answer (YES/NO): NO